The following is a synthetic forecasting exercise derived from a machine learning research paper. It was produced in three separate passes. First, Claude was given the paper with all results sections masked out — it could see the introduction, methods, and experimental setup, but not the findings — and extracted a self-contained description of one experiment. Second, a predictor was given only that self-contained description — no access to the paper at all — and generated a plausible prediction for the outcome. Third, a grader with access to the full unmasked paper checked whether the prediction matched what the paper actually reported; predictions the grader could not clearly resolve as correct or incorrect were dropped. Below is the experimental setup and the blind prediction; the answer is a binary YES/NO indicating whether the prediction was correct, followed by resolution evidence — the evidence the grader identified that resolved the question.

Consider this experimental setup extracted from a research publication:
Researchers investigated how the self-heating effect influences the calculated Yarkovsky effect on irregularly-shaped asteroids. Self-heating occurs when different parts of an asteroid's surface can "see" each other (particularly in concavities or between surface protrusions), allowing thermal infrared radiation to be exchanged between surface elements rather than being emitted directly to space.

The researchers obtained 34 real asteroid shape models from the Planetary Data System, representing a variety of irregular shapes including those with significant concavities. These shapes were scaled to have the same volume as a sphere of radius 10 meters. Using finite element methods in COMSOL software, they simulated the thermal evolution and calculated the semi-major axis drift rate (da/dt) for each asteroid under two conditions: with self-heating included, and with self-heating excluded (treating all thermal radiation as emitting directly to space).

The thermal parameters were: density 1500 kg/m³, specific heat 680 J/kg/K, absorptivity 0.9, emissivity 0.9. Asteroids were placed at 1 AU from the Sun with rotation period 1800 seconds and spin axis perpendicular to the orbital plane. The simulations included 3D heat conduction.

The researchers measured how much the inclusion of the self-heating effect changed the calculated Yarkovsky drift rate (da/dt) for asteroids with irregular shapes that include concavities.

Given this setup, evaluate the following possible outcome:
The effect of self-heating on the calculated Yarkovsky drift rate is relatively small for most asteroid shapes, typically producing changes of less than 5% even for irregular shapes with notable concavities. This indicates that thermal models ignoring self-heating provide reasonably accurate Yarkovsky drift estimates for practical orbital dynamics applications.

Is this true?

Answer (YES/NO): YES